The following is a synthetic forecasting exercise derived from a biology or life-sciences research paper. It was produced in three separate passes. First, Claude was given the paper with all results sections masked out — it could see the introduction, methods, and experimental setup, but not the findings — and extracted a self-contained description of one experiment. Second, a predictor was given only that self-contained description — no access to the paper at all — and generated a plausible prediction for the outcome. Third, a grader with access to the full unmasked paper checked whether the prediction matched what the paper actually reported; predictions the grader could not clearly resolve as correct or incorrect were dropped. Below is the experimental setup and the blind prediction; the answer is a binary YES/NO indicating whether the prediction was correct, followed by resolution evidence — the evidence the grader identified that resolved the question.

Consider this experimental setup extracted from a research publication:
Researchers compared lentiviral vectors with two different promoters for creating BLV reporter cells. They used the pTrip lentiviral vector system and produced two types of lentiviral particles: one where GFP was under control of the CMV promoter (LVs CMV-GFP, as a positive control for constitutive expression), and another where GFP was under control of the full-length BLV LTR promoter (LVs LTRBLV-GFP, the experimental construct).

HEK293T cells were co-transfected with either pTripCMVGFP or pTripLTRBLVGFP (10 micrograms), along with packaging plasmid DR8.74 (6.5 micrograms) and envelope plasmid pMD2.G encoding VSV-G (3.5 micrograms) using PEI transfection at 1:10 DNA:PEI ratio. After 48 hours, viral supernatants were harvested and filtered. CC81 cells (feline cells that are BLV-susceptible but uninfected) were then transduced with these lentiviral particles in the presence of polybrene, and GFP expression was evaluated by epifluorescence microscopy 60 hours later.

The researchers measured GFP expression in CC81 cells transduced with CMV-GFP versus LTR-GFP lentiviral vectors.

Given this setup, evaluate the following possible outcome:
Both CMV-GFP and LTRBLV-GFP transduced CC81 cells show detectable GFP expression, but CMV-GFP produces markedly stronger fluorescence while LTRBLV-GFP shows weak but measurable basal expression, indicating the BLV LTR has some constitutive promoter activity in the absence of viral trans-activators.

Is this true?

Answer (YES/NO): NO